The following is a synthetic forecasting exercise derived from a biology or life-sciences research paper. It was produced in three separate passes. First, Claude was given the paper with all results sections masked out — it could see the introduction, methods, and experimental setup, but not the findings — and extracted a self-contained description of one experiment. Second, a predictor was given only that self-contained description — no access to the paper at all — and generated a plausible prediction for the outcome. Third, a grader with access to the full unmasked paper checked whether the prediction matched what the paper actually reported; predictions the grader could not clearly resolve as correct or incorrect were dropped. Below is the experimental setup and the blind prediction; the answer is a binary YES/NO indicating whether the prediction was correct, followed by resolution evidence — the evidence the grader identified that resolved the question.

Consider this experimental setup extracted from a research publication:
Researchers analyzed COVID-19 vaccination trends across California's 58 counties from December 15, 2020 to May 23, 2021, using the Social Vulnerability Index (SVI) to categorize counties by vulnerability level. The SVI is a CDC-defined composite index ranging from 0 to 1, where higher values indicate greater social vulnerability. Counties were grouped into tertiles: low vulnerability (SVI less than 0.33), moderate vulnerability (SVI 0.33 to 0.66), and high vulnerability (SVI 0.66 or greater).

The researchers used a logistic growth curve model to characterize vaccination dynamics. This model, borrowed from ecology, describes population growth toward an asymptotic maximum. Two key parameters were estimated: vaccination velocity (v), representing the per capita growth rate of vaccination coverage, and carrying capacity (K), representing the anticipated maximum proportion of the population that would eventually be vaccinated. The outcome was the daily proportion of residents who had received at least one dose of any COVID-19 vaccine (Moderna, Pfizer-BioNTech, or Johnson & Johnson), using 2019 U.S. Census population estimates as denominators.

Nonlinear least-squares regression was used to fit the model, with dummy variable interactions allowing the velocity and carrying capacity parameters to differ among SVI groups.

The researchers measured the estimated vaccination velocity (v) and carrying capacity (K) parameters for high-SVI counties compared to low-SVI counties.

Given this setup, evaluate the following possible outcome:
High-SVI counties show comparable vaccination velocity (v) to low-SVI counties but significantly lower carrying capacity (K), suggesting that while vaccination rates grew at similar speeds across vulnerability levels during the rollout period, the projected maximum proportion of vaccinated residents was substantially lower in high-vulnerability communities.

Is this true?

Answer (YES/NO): NO